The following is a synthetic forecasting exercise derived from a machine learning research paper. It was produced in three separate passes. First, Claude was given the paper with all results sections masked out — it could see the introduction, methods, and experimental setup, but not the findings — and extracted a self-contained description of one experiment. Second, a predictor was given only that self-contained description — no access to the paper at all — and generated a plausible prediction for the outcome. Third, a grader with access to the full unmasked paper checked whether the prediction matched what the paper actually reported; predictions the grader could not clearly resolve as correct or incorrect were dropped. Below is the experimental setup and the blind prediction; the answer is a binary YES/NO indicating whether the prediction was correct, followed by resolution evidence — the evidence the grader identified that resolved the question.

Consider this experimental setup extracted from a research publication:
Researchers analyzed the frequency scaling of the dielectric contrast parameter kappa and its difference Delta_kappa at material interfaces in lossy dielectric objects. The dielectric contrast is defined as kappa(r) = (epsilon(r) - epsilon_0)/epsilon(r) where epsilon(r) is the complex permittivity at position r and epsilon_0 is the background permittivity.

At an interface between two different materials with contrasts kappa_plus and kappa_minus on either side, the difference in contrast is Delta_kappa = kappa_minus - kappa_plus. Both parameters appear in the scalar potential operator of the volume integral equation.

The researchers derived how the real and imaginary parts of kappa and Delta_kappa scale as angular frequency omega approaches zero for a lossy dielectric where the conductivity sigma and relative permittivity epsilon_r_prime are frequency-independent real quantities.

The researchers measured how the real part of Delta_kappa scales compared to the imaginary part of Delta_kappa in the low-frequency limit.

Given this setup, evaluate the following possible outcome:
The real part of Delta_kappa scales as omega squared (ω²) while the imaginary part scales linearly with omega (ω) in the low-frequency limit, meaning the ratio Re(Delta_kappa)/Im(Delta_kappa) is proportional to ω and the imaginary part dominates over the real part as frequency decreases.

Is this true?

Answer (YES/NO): YES